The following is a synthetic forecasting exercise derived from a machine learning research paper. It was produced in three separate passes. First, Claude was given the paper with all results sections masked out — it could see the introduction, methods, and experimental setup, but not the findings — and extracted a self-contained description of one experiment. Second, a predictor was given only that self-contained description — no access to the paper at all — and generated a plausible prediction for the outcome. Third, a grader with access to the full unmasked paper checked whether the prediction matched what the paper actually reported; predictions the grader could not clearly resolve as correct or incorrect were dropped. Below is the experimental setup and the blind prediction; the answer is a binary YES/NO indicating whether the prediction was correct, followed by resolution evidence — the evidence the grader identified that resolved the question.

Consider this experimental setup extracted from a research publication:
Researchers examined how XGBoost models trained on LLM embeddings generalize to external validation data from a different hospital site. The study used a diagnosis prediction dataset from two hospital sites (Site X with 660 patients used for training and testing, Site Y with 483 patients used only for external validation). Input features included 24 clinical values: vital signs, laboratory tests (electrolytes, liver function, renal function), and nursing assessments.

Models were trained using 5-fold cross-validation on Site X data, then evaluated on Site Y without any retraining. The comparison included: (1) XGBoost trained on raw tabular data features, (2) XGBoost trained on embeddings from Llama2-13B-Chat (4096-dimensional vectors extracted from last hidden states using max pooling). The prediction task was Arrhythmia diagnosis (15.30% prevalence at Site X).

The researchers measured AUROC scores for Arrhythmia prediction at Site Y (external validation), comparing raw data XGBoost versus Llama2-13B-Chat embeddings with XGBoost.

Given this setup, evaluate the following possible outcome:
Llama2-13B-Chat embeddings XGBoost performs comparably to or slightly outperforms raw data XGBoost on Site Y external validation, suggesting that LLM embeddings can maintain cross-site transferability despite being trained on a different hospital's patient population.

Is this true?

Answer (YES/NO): YES